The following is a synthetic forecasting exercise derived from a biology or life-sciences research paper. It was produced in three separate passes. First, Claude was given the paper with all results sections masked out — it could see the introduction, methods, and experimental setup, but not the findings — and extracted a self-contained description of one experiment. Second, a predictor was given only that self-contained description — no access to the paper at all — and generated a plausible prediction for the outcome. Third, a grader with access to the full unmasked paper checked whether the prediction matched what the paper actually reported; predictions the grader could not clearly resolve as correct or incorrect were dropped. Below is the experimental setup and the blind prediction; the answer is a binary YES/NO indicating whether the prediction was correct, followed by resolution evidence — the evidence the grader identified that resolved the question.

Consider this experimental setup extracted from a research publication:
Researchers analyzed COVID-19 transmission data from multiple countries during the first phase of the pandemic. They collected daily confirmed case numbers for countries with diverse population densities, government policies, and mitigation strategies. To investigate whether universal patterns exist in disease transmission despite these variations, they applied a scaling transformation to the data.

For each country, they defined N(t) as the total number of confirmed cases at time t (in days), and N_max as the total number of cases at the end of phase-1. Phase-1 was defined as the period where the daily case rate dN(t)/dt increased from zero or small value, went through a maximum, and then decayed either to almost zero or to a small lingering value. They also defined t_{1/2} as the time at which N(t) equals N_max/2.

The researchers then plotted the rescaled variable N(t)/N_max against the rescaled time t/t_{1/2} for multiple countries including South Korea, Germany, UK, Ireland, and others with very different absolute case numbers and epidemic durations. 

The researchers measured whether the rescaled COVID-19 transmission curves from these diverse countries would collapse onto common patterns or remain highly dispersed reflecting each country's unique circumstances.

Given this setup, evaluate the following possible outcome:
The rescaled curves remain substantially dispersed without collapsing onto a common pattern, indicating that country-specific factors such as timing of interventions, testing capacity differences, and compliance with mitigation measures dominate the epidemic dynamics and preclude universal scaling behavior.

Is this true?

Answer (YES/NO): NO